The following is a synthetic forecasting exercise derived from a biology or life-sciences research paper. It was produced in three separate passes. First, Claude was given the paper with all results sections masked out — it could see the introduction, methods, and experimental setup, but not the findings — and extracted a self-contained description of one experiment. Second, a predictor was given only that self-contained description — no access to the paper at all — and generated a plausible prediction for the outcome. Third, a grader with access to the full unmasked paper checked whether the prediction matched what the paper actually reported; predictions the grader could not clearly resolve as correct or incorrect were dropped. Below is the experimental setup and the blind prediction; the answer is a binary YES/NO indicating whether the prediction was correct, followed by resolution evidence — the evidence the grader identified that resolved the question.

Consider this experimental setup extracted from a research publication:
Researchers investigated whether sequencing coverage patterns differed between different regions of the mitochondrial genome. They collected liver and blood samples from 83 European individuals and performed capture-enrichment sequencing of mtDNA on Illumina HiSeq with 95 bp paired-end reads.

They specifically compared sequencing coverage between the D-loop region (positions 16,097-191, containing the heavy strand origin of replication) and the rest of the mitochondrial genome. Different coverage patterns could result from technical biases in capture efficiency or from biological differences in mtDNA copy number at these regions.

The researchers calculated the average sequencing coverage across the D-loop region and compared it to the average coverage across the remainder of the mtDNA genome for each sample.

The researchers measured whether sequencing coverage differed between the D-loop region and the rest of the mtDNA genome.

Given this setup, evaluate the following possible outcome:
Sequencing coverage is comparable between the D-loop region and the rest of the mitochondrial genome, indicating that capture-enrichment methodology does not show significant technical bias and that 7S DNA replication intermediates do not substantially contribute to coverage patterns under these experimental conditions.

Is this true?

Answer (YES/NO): YES